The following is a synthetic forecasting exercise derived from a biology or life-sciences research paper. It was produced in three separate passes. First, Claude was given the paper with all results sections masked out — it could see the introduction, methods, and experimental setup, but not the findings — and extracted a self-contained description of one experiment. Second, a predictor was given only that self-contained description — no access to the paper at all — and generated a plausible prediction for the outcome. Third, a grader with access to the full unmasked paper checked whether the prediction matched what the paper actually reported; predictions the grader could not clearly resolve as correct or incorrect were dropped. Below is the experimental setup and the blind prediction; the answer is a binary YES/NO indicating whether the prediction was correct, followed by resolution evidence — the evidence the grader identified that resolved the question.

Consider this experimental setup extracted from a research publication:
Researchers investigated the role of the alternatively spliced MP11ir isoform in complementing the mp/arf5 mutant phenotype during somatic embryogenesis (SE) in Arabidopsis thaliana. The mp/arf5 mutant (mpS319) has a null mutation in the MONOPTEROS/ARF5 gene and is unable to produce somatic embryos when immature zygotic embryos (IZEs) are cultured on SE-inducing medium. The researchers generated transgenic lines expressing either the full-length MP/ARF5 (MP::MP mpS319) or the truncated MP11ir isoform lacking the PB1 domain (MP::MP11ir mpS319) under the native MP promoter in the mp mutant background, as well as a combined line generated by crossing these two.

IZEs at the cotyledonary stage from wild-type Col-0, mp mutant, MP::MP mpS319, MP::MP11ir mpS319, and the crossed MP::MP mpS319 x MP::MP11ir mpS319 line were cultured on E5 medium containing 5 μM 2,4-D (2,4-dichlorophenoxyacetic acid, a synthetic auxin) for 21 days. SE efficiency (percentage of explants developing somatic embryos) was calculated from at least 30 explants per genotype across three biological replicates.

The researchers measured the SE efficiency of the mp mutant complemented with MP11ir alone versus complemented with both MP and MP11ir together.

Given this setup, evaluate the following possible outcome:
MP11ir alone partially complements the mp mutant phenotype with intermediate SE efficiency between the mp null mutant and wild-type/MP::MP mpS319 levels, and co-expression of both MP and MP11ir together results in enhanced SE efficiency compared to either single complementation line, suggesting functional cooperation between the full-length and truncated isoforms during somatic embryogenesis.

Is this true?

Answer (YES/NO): YES